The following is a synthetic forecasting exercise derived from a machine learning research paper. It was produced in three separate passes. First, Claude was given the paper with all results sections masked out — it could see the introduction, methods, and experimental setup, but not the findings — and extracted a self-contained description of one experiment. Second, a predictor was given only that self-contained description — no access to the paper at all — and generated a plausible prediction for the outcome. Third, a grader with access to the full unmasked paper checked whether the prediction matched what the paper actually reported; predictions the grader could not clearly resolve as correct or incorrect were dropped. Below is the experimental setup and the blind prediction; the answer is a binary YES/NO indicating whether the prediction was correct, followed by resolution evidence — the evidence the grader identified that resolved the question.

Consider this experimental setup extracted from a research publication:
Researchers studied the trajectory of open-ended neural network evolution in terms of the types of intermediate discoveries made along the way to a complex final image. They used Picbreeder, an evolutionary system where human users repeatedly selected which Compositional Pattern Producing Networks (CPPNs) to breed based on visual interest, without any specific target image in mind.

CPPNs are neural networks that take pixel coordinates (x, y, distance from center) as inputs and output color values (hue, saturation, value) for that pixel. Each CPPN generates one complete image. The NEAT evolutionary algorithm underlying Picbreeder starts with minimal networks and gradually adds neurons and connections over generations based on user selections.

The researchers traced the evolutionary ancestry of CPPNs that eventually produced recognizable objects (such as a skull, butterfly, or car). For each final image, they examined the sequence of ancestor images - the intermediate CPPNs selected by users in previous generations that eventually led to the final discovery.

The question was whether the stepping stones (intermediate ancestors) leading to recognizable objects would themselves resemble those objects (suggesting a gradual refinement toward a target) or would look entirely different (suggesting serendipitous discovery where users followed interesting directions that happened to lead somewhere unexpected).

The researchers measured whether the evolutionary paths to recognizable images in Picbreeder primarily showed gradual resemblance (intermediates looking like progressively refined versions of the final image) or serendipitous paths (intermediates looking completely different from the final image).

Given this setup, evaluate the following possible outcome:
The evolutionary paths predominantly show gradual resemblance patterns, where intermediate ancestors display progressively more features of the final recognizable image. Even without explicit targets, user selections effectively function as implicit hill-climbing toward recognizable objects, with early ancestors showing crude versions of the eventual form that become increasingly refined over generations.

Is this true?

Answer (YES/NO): NO